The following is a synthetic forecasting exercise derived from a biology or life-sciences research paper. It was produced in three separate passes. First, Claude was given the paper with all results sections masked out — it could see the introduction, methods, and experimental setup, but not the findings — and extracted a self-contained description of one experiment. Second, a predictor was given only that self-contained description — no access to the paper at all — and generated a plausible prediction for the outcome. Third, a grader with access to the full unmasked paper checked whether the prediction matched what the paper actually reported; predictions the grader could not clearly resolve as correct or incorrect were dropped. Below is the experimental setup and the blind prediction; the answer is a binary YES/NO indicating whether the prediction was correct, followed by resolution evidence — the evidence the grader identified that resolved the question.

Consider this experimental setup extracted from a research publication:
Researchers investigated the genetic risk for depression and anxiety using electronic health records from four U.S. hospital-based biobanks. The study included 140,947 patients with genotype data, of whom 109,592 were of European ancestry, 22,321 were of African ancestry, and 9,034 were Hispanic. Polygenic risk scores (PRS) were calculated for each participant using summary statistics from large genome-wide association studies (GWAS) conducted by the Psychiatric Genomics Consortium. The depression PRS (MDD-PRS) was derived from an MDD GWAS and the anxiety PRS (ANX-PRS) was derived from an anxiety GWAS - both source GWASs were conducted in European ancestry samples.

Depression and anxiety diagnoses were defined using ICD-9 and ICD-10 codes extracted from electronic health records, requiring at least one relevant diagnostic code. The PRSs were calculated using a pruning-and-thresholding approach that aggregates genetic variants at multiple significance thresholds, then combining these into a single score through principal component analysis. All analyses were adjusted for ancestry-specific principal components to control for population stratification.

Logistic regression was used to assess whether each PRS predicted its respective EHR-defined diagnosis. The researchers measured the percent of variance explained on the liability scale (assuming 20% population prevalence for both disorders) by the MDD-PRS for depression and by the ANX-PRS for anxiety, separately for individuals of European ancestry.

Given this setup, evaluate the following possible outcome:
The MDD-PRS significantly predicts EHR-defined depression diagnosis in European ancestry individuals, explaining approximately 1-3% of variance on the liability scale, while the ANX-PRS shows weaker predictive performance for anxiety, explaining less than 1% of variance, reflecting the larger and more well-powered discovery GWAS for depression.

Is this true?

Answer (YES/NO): NO